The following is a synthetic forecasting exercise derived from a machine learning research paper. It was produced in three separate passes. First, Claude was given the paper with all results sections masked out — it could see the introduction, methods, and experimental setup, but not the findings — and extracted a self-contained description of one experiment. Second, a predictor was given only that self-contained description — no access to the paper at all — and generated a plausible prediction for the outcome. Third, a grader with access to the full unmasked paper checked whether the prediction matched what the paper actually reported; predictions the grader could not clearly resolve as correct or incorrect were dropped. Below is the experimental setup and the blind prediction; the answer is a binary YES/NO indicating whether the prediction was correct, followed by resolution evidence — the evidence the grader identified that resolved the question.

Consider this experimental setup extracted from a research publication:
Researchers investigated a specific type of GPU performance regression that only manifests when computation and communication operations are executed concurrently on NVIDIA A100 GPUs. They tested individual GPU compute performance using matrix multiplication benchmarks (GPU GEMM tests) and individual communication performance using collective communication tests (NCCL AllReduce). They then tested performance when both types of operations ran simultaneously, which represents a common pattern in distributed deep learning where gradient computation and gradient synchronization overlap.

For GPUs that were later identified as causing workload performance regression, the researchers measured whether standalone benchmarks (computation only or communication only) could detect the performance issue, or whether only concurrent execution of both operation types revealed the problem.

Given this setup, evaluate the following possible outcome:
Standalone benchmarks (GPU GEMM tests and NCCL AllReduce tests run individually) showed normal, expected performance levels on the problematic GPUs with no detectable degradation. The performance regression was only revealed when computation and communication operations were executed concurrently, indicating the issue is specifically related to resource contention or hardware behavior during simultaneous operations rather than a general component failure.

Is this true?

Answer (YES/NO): YES